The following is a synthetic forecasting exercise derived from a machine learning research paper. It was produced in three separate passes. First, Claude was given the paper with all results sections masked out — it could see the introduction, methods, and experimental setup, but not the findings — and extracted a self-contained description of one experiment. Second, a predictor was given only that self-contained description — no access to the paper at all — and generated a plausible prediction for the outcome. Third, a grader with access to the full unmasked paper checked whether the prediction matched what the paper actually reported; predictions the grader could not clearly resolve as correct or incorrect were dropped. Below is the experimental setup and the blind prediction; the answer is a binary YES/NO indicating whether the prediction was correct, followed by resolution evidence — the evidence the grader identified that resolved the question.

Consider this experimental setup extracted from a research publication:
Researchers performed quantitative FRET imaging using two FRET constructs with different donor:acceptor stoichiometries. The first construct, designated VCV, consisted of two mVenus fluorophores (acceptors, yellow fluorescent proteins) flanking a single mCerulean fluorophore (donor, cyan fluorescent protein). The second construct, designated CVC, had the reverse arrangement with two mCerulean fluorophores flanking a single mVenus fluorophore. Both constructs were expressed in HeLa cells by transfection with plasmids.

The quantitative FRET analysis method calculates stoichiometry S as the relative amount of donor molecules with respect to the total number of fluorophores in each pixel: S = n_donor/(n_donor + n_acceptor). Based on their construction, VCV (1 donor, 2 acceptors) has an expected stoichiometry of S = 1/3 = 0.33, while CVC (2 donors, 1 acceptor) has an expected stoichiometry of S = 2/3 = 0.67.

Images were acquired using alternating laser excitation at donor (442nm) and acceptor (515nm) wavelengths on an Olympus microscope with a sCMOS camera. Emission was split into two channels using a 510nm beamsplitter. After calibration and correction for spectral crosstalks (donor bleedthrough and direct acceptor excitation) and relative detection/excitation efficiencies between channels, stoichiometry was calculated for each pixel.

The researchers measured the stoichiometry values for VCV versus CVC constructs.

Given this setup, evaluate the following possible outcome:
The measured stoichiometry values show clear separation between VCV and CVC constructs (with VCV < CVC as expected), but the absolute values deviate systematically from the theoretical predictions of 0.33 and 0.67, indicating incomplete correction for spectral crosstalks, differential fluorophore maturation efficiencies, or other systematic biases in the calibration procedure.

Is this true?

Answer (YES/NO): NO